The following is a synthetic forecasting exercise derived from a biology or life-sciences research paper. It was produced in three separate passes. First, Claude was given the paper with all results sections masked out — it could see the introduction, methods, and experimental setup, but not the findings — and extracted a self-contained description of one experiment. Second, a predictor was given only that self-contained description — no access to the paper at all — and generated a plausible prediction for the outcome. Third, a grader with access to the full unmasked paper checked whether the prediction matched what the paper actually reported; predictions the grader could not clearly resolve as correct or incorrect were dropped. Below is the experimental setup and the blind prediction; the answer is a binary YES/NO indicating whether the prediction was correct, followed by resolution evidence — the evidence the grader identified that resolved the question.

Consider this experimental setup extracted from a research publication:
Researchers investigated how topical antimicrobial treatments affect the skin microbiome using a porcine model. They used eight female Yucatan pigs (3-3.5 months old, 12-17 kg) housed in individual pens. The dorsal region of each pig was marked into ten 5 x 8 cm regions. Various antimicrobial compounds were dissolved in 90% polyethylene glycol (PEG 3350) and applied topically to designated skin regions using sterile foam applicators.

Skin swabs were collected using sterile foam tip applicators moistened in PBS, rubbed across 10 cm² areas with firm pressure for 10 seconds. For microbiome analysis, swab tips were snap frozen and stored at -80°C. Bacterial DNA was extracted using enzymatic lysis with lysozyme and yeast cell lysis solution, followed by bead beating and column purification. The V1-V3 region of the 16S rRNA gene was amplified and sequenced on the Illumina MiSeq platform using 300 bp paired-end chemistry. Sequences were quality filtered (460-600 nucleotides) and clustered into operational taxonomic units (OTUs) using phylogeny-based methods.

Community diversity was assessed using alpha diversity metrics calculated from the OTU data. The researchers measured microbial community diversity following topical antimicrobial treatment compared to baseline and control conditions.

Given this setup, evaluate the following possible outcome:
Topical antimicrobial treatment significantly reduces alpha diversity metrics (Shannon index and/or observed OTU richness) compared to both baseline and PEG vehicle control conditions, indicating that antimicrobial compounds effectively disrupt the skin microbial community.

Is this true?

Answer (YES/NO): NO